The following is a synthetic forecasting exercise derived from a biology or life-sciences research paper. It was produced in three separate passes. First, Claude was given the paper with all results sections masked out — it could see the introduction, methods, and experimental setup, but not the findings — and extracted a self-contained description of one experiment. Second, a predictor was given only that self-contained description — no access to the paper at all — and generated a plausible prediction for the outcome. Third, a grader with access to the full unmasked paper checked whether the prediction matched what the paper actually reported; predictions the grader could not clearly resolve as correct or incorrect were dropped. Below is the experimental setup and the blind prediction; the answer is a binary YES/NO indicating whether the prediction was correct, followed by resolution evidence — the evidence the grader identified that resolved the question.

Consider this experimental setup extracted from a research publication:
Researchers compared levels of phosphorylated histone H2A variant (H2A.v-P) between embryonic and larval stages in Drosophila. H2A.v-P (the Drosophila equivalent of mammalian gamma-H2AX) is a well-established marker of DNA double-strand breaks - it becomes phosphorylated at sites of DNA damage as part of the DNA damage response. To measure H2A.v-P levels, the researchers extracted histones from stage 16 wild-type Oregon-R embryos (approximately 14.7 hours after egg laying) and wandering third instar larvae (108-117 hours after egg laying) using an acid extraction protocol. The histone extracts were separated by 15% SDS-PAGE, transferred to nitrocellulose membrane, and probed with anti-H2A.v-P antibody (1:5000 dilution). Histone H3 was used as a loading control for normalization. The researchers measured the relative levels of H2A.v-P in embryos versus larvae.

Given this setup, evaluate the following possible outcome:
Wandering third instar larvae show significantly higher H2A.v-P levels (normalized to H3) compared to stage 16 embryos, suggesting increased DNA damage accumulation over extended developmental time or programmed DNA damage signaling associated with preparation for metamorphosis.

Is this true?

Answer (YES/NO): NO